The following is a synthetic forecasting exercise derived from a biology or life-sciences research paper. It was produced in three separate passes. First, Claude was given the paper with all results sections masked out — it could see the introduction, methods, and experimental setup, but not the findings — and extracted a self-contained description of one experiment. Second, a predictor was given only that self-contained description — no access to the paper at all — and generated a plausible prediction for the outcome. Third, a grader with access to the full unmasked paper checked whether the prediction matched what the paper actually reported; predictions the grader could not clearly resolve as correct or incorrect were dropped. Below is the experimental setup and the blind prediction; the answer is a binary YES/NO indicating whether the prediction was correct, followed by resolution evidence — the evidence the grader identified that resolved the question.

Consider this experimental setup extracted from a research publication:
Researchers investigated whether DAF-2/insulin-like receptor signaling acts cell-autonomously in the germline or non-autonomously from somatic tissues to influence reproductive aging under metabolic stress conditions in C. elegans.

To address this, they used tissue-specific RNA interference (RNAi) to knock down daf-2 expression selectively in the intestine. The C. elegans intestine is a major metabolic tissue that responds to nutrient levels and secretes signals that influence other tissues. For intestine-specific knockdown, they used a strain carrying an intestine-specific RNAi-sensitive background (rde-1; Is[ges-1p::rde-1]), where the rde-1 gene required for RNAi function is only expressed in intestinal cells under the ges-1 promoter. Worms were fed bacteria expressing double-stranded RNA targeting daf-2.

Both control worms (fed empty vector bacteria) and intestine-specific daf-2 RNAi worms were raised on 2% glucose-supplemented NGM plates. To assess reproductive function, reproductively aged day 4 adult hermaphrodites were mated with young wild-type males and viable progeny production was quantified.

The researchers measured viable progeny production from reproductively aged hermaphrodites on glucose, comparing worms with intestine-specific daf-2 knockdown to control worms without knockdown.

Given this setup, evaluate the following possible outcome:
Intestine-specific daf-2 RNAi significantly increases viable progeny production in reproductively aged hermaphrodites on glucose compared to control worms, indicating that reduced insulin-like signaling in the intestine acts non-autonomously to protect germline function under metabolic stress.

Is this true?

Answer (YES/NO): YES